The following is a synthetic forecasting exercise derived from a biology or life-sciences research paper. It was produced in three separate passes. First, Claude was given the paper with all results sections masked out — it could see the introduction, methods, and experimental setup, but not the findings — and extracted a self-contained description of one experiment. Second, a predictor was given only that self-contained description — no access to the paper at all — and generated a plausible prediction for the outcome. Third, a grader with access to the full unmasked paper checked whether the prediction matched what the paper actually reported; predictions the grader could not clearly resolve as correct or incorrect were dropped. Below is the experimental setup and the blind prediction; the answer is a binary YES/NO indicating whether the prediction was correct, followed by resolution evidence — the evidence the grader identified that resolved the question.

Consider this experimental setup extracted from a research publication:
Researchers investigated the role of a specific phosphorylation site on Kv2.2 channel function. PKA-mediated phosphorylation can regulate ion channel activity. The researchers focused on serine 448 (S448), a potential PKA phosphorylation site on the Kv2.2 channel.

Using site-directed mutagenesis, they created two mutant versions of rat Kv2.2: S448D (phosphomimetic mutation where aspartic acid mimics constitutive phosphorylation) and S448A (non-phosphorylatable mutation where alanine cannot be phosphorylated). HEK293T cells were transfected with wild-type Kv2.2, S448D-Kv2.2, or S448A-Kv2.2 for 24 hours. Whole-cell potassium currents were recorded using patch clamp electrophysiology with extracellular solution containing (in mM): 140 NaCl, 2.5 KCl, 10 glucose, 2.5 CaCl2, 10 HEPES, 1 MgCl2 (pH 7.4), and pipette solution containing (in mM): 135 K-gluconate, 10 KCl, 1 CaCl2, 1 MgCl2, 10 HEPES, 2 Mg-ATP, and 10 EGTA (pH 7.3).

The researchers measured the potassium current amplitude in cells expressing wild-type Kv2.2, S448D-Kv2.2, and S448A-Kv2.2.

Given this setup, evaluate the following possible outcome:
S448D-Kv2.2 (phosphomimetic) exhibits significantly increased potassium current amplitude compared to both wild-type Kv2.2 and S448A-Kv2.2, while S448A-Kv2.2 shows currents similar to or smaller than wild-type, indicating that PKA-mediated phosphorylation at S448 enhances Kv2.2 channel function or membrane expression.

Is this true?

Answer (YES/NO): NO